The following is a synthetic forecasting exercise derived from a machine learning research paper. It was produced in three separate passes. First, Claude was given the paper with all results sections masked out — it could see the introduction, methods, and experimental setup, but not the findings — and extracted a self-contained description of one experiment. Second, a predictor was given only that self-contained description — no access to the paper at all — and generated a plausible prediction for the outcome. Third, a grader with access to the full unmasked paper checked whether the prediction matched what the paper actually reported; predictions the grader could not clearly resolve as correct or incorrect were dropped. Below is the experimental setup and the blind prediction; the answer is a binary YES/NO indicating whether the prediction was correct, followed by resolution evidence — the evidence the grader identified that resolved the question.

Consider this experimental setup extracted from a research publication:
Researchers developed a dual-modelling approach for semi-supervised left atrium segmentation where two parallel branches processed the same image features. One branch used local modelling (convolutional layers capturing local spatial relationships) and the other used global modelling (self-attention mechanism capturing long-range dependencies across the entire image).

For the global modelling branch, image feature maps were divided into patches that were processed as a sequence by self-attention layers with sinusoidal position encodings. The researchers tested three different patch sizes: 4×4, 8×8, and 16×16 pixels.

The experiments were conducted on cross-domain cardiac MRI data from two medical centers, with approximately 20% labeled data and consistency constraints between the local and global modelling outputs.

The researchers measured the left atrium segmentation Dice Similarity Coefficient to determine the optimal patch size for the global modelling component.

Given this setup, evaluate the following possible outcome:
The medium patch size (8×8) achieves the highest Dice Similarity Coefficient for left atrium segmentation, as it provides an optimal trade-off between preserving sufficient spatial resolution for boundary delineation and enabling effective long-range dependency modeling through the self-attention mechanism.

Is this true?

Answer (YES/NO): YES